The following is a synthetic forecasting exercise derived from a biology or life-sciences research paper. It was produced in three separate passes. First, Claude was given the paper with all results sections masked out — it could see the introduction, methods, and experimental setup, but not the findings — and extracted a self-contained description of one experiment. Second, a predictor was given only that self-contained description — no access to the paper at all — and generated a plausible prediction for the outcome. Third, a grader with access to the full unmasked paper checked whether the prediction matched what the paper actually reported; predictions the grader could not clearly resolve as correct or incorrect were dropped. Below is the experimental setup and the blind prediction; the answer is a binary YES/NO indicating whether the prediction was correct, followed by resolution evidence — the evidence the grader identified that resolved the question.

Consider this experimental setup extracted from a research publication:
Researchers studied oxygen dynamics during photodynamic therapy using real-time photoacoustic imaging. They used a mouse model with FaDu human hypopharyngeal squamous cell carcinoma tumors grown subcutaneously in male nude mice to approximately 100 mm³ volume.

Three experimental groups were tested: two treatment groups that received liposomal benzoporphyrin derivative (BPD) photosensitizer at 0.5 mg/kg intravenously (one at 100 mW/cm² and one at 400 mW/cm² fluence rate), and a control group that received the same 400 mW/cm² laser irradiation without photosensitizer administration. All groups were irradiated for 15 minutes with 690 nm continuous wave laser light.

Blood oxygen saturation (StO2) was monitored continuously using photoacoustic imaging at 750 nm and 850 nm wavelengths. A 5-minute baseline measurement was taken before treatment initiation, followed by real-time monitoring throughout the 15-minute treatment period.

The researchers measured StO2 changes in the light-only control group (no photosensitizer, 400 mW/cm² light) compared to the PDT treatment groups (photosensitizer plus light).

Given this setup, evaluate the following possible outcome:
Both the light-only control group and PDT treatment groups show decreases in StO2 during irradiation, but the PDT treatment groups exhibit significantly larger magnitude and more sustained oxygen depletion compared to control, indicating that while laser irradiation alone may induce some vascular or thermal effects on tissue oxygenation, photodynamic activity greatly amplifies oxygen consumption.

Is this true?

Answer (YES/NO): NO